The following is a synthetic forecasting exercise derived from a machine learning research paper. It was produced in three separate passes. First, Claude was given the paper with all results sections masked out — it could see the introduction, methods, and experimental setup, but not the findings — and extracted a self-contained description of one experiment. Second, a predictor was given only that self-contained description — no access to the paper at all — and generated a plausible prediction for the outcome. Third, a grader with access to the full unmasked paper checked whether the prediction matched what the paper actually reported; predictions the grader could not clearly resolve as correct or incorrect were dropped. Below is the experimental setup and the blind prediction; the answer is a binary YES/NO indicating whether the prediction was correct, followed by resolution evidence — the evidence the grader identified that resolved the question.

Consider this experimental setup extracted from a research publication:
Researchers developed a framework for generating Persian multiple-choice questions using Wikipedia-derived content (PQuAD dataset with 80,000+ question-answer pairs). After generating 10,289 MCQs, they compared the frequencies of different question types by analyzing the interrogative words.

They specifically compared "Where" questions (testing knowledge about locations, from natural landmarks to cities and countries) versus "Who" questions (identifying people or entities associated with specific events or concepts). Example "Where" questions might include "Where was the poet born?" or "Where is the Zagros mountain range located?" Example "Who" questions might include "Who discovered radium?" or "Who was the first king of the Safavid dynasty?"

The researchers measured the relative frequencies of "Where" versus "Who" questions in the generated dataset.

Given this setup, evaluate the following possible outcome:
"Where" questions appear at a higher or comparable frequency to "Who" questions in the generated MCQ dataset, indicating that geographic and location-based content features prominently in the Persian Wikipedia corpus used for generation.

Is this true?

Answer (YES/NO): YES